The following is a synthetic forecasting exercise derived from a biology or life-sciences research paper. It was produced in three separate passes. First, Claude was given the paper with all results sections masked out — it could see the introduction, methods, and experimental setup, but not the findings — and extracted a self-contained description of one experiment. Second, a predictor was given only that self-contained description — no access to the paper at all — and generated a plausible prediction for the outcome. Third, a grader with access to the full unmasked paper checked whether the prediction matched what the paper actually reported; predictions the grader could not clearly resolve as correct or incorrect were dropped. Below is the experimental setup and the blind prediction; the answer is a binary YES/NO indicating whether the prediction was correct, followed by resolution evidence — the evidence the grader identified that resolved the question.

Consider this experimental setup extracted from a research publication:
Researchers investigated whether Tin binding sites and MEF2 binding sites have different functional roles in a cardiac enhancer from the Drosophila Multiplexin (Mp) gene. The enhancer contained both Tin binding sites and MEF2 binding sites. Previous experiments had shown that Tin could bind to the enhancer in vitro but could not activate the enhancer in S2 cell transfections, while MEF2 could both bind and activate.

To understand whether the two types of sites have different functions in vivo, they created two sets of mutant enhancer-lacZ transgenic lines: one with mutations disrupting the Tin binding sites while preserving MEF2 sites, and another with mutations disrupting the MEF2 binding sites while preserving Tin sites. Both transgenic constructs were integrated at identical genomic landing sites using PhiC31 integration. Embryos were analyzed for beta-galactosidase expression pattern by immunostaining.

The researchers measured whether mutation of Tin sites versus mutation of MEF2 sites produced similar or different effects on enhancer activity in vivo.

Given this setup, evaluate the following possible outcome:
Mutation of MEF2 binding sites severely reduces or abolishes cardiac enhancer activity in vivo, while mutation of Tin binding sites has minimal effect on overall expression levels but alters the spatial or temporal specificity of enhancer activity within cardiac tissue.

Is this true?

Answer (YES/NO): NO